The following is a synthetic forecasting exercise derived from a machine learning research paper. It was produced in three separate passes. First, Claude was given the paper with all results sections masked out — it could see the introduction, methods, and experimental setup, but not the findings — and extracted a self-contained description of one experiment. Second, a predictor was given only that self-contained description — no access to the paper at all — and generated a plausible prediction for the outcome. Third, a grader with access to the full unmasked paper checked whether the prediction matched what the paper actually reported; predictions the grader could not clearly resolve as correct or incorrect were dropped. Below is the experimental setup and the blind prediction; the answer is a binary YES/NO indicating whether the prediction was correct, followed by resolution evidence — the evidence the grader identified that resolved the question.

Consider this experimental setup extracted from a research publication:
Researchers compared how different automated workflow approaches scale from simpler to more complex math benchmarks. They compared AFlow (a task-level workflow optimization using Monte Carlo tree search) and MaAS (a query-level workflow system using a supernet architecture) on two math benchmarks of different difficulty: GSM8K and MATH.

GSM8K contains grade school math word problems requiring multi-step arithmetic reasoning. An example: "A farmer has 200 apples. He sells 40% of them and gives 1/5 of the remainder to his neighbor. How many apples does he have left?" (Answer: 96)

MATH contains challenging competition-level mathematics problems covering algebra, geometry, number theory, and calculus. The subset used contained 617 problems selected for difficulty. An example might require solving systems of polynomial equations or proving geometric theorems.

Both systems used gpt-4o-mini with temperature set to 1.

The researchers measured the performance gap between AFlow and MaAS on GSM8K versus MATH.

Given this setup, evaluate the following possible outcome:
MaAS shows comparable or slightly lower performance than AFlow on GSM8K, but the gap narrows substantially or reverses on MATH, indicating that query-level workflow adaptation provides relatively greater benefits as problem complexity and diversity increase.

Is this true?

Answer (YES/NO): NO